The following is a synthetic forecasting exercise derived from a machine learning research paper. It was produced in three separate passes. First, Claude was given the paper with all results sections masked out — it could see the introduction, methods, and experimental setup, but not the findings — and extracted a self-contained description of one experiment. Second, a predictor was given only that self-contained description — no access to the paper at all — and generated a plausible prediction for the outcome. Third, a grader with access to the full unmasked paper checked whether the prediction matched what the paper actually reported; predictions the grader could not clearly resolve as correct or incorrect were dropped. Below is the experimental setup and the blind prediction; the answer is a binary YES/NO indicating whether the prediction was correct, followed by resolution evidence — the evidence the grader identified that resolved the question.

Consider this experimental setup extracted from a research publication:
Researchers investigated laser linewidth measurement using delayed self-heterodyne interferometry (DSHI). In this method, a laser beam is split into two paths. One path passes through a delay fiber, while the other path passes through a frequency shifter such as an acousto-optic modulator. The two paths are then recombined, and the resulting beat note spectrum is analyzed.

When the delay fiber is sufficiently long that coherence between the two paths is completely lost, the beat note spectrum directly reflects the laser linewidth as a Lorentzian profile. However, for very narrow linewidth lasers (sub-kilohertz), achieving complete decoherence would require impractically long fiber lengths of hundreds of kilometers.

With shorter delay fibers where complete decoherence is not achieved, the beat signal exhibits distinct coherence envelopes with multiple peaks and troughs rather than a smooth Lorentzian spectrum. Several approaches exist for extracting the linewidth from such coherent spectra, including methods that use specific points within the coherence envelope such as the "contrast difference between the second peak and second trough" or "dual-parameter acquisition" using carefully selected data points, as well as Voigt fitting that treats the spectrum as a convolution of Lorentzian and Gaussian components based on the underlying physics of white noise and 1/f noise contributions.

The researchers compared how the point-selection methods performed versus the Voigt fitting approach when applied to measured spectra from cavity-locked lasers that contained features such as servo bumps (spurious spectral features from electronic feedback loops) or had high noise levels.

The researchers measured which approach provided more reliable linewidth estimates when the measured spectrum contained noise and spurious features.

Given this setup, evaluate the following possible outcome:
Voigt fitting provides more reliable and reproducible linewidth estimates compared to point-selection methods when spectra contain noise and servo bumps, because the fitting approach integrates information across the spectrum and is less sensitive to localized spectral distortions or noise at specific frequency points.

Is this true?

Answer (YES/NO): NO